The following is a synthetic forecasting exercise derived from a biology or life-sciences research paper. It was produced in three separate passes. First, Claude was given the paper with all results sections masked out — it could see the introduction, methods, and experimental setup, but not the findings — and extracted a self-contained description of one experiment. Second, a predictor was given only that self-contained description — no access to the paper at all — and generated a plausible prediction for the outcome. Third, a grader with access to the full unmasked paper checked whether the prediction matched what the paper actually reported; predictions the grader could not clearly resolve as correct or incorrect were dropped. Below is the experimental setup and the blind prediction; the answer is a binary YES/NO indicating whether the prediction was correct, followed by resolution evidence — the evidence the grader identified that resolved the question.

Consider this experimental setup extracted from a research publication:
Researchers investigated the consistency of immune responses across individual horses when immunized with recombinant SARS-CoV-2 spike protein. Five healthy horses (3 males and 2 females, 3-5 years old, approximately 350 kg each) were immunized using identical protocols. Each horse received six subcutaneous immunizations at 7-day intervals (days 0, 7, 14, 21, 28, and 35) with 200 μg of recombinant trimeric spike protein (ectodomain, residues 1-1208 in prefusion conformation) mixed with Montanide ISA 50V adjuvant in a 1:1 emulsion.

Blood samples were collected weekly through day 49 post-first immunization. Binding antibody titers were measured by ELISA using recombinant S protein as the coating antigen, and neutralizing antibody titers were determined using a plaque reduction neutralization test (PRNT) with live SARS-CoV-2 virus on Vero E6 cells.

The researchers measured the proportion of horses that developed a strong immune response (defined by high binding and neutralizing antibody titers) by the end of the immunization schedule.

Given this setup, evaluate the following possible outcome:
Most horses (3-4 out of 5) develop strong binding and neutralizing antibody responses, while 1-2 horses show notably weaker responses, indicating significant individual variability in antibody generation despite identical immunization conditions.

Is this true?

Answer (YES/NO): YES